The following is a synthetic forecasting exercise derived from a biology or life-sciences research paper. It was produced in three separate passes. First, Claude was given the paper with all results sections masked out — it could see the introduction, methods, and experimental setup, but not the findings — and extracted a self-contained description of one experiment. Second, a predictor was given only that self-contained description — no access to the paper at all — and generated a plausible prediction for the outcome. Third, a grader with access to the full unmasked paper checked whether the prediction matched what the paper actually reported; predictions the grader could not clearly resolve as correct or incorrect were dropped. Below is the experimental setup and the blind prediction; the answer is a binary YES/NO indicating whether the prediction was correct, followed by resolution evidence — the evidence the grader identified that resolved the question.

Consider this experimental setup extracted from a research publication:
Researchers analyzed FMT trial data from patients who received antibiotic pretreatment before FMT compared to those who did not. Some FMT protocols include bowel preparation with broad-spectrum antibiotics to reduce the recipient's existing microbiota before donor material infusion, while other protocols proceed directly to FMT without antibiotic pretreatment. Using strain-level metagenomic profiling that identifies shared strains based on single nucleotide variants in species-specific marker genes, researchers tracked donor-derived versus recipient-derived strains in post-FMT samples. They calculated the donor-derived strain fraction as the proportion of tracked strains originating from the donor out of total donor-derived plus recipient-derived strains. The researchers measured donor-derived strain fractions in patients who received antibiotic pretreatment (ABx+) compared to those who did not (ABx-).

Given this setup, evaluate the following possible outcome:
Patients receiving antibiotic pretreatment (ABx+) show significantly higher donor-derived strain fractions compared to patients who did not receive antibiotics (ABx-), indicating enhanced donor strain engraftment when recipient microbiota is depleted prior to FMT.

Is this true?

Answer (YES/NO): YES